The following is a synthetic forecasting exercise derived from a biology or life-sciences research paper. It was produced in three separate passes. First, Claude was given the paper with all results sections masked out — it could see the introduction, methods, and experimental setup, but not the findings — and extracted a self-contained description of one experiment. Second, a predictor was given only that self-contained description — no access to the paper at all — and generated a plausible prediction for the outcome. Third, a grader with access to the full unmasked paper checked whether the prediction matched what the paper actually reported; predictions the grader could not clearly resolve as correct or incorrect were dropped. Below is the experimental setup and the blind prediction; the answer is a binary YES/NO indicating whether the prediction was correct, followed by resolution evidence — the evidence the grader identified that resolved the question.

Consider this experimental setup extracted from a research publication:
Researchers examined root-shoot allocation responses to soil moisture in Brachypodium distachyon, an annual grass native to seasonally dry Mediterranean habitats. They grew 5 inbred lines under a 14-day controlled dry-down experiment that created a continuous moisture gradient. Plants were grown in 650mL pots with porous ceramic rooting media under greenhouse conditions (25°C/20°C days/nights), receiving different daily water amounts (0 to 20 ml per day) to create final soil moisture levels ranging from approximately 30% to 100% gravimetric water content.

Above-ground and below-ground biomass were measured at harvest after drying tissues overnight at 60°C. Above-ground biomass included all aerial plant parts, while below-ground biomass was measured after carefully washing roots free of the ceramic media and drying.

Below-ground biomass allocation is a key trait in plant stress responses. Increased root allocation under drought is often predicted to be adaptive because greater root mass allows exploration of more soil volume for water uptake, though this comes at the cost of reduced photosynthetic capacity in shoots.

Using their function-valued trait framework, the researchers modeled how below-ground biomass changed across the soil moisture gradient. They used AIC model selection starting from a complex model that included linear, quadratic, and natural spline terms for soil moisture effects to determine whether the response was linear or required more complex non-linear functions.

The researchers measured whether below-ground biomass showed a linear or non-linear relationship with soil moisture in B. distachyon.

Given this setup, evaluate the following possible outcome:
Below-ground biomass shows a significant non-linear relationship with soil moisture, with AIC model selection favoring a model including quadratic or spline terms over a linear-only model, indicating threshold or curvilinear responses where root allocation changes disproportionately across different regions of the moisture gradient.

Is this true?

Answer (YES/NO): YES